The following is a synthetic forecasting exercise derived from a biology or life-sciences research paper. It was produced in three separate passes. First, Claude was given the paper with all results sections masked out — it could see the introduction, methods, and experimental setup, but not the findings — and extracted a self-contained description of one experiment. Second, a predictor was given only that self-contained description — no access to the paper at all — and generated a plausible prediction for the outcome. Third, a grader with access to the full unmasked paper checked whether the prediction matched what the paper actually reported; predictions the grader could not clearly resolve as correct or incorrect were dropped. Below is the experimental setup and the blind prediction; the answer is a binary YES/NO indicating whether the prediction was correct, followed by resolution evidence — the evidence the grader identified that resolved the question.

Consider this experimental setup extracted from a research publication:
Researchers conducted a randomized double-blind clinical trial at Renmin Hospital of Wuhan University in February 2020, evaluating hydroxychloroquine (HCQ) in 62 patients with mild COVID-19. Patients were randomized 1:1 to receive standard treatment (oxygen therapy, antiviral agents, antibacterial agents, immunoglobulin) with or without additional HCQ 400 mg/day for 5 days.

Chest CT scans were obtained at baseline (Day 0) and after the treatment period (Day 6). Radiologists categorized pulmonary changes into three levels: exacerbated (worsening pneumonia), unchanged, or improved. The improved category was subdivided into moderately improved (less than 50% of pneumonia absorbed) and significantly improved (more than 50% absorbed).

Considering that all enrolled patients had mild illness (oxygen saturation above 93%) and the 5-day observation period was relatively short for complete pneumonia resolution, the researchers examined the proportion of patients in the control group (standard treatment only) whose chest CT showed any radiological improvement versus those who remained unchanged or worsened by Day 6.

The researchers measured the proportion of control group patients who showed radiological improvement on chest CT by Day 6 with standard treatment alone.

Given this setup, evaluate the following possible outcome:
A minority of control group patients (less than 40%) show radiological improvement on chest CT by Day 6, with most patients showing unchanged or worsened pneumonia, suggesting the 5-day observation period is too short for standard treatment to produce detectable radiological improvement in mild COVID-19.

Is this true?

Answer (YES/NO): NO